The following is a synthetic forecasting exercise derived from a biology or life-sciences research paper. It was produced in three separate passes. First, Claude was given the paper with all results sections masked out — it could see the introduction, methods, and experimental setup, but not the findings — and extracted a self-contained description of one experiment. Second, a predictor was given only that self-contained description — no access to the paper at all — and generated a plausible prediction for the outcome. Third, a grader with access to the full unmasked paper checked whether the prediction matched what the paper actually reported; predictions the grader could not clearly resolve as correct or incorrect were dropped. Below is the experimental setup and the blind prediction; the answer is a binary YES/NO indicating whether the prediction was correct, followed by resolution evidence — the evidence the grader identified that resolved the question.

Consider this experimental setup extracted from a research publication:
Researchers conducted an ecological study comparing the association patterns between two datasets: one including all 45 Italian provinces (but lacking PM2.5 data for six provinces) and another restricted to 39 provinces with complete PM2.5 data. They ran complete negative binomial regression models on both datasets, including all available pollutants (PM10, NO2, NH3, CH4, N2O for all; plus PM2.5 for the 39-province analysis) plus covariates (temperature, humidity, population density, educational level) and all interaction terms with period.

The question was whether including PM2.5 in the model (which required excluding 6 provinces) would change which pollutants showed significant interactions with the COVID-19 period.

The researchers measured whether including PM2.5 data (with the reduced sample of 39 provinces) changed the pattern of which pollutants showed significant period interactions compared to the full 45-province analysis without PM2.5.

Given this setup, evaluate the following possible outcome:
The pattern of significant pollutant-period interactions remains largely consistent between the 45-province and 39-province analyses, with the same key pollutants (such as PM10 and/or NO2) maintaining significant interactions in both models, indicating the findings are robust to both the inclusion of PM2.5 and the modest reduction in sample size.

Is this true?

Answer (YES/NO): NO